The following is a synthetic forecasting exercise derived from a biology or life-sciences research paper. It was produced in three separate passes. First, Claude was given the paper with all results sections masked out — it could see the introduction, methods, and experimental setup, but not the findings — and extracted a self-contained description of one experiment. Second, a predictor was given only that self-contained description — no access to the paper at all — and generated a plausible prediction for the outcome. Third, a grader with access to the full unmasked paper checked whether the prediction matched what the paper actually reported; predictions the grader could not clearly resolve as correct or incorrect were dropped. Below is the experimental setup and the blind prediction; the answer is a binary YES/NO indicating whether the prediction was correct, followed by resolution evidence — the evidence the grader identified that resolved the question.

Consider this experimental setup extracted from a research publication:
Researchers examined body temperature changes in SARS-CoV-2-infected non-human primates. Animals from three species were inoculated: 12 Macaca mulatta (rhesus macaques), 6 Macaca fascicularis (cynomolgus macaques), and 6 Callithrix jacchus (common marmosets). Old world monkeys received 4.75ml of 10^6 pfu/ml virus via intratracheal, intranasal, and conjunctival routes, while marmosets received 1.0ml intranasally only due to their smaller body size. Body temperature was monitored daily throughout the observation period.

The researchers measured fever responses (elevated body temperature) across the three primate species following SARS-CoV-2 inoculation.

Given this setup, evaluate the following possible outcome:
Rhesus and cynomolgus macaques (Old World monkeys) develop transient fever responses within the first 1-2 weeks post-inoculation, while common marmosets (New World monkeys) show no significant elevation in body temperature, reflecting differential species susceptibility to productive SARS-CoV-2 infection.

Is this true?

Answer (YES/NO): NO